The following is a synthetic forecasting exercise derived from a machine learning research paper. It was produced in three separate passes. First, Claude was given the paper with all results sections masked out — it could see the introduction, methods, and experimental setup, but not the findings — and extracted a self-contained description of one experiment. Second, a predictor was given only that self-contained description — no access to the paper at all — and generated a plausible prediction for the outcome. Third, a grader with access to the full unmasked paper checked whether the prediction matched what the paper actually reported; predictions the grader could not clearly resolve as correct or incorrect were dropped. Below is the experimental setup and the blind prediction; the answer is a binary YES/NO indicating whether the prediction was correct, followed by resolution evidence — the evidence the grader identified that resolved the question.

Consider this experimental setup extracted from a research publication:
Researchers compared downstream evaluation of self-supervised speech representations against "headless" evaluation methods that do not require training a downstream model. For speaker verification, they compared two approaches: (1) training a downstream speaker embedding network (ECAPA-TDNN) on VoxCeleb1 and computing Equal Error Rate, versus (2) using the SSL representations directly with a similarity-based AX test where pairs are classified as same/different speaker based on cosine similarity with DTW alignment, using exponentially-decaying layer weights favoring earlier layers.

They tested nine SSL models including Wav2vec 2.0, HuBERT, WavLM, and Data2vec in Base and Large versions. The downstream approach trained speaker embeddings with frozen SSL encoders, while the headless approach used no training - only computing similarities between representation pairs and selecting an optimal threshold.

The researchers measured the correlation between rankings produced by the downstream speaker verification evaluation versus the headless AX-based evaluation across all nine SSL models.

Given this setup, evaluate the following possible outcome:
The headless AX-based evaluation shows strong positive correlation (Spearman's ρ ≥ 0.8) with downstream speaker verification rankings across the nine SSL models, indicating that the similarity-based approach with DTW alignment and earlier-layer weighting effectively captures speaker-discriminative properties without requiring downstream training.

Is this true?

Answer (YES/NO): NO